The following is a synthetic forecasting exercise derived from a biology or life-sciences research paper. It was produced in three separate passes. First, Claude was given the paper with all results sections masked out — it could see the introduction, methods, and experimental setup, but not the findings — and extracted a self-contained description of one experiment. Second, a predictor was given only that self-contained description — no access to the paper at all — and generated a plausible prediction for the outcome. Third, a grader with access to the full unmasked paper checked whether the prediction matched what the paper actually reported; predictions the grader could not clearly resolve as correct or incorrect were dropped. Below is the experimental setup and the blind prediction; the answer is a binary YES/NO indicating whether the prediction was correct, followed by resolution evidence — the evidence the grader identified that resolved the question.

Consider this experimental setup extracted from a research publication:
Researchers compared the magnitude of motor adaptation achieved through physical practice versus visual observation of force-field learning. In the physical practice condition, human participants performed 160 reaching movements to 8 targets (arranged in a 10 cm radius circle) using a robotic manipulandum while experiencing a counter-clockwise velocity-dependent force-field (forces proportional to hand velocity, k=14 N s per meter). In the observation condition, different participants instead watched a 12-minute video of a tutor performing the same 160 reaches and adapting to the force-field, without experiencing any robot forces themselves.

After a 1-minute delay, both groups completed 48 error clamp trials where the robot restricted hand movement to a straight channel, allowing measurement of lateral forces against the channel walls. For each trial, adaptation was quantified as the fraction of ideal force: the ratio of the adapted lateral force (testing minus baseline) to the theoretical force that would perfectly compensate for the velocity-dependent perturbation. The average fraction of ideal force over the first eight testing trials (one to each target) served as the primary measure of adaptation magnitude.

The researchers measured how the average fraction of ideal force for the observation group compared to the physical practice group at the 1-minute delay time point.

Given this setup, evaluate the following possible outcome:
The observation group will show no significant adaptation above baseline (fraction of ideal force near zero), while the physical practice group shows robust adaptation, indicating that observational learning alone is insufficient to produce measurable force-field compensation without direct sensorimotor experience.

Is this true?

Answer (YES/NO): NO